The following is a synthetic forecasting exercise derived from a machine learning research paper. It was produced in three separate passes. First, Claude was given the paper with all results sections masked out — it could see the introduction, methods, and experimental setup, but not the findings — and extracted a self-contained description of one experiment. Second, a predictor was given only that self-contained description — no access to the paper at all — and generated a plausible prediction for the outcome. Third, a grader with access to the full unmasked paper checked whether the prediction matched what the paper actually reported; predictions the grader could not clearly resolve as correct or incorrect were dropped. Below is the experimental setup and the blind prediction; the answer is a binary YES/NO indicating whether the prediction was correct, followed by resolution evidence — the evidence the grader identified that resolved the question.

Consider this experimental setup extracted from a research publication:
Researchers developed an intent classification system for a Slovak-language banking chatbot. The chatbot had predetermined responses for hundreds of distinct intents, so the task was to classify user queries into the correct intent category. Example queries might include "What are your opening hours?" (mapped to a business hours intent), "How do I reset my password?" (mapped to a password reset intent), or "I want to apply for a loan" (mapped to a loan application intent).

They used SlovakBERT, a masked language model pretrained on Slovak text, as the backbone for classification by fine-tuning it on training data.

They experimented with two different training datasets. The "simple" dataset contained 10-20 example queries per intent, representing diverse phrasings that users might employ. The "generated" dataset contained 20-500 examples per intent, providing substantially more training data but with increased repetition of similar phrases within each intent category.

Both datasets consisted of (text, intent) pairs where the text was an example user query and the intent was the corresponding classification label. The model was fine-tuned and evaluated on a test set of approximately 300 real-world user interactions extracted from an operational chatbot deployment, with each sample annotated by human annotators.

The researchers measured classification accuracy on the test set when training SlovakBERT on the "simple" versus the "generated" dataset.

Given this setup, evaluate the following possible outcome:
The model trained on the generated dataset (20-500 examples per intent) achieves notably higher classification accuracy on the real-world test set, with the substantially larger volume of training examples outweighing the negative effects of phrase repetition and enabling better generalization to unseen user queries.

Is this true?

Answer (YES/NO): YES